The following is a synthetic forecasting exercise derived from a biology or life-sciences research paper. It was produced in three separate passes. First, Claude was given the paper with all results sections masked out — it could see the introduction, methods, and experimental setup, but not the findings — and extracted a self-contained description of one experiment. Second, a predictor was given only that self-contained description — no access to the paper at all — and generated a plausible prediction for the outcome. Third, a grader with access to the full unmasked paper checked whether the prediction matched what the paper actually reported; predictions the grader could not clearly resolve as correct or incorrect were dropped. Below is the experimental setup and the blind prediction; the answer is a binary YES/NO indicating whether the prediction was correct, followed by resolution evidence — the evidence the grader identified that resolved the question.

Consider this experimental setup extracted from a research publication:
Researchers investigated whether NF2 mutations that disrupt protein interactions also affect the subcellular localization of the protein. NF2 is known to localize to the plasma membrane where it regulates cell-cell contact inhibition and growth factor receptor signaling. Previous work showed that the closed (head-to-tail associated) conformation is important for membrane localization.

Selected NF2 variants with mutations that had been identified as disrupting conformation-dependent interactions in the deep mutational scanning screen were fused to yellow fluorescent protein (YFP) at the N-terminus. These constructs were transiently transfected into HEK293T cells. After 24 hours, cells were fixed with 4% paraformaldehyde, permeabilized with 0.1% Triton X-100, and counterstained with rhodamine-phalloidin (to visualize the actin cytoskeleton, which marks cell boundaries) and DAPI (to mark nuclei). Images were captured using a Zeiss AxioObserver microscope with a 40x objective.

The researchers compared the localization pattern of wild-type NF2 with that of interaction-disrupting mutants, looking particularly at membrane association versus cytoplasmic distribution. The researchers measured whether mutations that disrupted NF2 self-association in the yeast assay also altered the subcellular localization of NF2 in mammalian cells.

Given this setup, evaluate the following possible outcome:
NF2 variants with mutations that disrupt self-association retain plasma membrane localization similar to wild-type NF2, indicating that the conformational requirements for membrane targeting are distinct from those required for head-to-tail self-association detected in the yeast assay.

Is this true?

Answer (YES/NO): YES